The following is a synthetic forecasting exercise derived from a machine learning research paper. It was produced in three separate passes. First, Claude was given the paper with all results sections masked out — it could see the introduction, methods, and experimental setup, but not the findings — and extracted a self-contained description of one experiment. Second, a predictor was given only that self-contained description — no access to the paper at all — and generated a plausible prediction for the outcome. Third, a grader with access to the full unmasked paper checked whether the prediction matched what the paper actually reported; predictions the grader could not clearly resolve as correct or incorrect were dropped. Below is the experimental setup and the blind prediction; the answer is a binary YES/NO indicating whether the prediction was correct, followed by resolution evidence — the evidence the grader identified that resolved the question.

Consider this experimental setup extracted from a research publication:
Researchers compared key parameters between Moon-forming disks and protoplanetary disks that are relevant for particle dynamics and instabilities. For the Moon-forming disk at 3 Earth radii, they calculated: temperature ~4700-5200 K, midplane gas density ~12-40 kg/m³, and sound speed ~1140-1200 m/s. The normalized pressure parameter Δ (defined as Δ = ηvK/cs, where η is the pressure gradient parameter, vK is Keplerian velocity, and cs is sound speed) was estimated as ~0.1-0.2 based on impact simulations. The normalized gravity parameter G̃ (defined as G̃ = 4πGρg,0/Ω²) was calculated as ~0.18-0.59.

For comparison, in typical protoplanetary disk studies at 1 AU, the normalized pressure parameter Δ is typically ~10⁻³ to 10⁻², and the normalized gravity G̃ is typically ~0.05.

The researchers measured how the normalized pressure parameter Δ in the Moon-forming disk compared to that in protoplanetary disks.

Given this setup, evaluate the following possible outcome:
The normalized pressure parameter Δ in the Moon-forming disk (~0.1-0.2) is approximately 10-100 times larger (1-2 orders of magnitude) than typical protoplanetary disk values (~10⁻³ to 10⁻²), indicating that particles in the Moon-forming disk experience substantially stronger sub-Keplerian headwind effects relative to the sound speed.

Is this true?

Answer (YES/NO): YES